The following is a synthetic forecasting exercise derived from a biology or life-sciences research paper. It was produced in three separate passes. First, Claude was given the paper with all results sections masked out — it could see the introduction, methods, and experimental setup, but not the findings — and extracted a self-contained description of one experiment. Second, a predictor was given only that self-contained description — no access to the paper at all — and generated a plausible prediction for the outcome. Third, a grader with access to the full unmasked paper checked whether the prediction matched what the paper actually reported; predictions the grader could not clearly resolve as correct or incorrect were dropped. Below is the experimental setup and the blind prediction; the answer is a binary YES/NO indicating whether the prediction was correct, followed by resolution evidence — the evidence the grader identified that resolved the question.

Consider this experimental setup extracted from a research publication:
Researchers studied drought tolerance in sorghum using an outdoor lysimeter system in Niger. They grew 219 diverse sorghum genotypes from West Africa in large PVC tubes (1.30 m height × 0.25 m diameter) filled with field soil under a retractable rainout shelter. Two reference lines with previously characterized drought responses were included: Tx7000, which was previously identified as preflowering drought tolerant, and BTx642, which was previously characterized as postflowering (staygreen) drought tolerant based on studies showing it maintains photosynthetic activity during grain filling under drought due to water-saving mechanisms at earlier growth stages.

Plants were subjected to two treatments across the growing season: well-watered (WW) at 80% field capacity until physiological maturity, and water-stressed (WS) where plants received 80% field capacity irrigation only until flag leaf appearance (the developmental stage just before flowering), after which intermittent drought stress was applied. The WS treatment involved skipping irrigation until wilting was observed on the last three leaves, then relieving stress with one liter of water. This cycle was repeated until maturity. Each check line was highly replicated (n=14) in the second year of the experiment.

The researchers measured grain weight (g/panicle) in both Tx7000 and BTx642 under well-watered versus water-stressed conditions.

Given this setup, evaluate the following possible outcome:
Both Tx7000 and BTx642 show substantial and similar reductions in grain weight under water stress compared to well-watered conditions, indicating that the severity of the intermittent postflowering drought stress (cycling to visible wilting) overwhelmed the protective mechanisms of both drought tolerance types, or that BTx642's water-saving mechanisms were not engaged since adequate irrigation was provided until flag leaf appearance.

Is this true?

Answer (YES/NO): NO